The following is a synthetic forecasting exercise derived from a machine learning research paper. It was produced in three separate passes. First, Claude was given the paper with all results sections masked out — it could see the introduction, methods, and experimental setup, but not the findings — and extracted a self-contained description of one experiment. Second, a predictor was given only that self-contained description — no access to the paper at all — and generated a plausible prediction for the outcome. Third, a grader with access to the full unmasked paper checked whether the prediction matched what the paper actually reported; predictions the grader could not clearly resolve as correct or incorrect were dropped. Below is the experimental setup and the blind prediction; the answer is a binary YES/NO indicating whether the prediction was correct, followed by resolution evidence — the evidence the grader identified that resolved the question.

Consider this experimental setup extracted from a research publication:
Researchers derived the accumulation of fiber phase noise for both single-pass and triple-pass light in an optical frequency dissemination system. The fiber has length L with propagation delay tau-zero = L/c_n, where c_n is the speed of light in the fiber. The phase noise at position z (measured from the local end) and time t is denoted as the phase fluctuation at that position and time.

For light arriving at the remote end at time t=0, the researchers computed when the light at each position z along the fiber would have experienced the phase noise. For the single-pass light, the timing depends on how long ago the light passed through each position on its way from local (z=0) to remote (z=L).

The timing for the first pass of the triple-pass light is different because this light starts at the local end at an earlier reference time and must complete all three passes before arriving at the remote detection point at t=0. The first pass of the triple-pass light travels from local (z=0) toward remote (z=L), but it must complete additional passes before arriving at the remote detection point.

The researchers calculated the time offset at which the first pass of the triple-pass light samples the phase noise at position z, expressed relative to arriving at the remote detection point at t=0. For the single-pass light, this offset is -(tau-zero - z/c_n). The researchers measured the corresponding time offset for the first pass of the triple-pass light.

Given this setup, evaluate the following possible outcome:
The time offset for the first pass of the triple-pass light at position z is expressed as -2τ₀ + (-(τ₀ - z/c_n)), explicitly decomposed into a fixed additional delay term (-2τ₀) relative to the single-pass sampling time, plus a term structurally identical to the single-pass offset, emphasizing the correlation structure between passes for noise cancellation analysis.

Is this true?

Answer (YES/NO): NO